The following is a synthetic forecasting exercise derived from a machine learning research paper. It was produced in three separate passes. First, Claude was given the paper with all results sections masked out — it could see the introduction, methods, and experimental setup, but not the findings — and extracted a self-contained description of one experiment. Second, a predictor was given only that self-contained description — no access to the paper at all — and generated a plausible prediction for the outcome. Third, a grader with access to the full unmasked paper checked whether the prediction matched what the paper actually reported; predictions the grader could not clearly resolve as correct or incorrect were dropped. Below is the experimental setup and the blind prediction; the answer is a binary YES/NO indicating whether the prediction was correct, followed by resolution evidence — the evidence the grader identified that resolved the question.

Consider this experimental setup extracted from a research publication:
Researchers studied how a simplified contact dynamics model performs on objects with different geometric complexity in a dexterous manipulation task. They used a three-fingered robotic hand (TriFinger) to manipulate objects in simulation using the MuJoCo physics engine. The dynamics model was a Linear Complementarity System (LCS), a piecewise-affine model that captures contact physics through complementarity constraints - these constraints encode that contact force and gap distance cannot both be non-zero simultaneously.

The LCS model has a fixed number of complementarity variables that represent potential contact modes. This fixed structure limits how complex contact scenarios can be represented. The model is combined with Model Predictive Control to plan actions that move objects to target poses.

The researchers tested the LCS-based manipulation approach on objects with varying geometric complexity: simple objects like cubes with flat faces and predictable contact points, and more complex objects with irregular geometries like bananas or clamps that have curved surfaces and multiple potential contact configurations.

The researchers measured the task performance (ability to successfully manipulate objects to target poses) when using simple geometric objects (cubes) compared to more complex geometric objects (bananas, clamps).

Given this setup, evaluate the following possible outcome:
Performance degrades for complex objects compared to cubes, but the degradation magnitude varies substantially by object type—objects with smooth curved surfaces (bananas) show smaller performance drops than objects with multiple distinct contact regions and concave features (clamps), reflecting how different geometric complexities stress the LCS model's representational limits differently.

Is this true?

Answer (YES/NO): NO